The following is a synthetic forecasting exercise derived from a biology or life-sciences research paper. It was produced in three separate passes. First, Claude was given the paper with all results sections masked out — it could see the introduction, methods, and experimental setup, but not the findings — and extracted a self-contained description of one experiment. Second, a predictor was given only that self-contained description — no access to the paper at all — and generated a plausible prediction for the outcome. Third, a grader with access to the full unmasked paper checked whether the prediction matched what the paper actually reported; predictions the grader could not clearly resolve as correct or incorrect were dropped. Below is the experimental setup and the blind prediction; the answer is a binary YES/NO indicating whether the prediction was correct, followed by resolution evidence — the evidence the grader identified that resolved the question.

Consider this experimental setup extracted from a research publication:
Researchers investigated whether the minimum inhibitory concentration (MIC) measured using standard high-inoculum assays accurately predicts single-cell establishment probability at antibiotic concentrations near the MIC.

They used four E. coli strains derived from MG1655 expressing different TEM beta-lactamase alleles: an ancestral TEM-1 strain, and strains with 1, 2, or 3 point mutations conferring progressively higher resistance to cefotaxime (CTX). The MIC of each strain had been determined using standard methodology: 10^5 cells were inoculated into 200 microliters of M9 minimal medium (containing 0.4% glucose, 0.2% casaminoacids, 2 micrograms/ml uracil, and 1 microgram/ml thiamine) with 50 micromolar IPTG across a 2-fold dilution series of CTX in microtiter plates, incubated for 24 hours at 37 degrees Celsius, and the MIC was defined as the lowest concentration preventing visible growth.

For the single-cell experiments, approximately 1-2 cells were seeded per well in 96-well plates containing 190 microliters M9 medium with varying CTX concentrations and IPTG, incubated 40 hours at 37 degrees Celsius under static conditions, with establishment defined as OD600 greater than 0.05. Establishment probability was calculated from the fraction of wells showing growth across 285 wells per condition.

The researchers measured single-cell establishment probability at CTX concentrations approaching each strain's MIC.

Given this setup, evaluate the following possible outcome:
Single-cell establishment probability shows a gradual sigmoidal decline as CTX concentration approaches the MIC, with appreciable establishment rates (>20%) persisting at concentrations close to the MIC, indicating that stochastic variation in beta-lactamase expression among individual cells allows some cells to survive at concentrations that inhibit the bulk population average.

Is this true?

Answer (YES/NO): NO